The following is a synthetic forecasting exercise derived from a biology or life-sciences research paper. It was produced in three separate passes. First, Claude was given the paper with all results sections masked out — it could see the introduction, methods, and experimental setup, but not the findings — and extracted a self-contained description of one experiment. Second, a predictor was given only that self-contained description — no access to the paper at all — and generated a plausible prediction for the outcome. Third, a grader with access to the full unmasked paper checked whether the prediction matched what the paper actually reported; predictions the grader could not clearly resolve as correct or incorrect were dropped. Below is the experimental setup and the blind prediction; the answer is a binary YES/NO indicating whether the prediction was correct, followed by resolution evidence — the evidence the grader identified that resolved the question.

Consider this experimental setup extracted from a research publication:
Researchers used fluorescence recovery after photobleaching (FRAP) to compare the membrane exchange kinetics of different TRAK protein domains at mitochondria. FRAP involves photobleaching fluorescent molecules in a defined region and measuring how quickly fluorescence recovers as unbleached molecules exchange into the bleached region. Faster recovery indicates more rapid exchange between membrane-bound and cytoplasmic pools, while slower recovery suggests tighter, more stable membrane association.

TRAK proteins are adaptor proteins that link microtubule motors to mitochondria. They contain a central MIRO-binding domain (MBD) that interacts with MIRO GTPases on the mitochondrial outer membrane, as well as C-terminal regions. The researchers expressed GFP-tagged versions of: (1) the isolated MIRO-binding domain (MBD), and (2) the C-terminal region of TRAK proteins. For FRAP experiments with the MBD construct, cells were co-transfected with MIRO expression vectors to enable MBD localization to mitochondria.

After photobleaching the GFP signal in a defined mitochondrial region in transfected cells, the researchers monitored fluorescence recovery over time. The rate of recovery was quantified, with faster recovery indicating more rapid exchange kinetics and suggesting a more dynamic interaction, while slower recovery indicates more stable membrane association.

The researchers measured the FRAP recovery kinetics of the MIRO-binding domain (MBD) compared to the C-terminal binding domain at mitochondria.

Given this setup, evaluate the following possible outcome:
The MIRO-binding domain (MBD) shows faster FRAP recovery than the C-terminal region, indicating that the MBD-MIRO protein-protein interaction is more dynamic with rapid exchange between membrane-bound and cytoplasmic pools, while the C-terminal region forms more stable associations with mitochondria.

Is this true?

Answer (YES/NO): YES